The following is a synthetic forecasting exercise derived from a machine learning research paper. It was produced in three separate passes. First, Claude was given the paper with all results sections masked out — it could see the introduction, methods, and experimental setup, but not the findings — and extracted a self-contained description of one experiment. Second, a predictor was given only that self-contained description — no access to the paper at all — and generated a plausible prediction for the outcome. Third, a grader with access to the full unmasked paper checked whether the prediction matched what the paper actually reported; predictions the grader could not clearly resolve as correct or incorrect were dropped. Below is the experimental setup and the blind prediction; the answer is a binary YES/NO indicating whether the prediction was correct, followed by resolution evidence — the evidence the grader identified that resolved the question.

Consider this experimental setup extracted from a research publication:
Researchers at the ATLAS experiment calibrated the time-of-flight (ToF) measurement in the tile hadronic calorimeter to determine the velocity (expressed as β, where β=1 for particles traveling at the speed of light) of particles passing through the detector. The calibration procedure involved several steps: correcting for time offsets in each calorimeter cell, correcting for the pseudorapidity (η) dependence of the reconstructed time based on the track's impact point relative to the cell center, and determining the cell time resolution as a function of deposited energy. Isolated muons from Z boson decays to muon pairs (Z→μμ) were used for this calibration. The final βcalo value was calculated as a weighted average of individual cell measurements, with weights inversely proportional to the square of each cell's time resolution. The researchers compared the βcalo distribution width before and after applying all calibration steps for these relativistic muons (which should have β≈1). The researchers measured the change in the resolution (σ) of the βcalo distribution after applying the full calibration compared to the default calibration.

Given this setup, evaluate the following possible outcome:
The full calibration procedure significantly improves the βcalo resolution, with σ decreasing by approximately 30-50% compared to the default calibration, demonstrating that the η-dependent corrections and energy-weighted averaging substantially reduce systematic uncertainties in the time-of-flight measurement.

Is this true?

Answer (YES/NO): NO